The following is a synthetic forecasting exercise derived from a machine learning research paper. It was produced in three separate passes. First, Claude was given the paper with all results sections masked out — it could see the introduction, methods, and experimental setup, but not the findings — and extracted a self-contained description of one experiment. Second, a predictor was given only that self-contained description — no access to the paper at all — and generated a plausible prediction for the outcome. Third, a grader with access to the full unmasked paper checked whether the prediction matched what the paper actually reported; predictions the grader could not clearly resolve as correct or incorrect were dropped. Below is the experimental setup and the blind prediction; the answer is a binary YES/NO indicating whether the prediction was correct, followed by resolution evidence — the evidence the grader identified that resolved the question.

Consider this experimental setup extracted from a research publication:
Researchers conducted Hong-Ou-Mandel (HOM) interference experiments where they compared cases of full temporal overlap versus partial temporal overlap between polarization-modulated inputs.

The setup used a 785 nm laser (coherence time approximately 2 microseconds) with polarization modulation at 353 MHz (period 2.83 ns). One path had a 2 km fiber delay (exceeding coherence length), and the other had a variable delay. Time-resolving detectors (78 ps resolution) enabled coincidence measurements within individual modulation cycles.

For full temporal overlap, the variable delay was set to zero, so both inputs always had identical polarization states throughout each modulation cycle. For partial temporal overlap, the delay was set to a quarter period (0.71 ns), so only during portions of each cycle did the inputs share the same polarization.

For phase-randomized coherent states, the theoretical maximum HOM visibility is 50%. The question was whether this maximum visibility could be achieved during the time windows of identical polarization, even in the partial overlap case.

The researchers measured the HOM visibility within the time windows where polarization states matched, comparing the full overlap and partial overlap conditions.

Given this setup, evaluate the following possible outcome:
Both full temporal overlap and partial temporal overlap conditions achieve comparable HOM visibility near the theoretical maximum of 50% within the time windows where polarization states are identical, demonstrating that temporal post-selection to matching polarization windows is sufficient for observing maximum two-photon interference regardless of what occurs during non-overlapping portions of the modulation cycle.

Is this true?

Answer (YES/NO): NO